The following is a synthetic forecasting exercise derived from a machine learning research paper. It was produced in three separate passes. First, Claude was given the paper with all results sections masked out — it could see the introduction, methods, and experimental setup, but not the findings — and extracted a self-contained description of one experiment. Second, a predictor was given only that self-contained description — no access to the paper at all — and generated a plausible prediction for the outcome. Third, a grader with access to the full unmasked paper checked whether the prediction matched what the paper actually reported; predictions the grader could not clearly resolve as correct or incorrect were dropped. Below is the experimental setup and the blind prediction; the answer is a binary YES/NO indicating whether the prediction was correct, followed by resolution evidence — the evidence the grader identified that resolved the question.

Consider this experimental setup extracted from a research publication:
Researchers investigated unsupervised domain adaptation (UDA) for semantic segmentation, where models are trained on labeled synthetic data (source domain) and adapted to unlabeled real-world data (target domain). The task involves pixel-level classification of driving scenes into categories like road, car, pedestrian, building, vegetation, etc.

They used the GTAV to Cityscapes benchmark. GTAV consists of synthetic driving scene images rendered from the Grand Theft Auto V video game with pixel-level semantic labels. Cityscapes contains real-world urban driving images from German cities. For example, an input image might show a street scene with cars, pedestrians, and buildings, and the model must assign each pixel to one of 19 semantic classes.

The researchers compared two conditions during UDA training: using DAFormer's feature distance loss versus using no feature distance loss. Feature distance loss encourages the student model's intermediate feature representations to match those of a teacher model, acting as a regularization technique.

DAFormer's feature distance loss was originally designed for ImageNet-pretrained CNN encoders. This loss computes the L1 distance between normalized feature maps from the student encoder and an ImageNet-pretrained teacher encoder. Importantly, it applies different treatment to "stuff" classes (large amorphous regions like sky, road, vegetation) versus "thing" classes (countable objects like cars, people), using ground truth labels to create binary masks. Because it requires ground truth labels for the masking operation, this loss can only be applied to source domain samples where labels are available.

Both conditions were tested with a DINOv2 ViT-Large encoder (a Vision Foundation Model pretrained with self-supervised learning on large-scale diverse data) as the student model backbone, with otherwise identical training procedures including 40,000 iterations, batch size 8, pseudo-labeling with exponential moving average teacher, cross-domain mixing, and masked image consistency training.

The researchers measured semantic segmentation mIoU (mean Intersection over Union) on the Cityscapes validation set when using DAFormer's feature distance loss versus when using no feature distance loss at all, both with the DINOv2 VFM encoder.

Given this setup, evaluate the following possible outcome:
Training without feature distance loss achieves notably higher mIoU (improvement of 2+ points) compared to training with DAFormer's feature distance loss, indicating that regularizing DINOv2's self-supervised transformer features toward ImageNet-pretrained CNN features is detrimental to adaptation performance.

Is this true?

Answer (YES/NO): YES